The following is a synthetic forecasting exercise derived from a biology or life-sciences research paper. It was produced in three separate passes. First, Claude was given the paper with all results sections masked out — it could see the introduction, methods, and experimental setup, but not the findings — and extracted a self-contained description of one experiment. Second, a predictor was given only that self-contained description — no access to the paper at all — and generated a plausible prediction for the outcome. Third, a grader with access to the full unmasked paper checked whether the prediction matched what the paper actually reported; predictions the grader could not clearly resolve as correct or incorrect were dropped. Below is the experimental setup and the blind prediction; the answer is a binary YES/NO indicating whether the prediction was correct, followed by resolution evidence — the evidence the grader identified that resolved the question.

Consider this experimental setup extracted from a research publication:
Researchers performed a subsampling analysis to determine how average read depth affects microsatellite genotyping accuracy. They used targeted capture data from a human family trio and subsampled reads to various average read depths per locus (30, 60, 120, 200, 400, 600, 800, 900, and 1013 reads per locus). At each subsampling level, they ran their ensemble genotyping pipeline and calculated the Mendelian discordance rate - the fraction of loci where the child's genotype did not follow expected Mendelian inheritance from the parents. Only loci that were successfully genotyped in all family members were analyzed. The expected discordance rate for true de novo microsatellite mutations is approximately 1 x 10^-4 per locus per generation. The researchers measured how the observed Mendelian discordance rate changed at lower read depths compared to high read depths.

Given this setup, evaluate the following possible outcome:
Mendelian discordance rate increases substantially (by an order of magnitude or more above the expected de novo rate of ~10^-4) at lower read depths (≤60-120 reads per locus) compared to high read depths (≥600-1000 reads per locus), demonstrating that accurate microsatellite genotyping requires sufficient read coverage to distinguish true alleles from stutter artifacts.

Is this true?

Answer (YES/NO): NO